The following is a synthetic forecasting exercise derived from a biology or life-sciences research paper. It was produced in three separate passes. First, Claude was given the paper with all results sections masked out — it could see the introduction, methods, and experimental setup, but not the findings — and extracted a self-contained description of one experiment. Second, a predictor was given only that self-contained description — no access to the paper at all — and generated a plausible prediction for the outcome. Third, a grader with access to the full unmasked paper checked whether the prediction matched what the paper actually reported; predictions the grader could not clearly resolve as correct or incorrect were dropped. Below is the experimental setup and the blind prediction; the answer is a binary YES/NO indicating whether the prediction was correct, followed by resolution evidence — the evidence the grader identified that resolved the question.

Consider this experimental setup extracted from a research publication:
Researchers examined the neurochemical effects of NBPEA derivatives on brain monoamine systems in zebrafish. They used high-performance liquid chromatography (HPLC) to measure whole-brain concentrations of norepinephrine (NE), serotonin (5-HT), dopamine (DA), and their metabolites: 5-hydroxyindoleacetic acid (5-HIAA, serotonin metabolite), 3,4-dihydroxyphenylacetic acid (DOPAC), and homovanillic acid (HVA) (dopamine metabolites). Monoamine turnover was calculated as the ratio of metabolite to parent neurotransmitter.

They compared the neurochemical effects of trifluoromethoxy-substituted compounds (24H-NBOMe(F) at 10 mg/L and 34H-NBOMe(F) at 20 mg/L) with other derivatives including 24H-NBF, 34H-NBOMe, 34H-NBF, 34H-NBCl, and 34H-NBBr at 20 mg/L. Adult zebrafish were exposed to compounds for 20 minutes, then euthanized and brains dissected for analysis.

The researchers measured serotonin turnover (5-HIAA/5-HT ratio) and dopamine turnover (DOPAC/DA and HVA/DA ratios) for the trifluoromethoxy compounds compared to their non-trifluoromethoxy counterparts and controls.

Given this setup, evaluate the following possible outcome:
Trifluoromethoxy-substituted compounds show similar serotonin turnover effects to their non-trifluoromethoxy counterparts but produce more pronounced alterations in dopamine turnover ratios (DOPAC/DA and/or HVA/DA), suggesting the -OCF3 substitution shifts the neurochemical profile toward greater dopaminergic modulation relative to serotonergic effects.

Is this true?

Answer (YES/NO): NO